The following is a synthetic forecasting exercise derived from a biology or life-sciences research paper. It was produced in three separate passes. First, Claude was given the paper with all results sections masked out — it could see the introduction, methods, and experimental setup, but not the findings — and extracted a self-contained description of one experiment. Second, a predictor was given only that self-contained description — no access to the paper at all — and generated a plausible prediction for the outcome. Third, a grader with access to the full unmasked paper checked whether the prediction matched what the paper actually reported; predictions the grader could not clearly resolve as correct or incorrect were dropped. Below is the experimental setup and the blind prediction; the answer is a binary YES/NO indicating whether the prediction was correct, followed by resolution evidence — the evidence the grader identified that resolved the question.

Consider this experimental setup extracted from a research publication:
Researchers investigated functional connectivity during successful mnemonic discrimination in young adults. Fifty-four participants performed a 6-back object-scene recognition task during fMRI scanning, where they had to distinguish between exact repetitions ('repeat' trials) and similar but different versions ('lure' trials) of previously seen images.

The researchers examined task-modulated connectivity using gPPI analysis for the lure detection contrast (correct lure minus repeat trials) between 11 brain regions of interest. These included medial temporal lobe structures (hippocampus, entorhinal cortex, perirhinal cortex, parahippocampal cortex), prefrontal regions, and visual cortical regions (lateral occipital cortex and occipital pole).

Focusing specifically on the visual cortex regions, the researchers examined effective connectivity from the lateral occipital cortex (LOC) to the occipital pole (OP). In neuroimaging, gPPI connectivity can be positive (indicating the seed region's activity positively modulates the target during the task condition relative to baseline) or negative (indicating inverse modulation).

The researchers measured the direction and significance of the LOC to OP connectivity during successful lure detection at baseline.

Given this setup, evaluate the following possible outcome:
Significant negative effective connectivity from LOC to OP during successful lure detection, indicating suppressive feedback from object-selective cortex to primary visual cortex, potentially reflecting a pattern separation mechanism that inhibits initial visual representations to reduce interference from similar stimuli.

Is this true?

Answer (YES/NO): YES